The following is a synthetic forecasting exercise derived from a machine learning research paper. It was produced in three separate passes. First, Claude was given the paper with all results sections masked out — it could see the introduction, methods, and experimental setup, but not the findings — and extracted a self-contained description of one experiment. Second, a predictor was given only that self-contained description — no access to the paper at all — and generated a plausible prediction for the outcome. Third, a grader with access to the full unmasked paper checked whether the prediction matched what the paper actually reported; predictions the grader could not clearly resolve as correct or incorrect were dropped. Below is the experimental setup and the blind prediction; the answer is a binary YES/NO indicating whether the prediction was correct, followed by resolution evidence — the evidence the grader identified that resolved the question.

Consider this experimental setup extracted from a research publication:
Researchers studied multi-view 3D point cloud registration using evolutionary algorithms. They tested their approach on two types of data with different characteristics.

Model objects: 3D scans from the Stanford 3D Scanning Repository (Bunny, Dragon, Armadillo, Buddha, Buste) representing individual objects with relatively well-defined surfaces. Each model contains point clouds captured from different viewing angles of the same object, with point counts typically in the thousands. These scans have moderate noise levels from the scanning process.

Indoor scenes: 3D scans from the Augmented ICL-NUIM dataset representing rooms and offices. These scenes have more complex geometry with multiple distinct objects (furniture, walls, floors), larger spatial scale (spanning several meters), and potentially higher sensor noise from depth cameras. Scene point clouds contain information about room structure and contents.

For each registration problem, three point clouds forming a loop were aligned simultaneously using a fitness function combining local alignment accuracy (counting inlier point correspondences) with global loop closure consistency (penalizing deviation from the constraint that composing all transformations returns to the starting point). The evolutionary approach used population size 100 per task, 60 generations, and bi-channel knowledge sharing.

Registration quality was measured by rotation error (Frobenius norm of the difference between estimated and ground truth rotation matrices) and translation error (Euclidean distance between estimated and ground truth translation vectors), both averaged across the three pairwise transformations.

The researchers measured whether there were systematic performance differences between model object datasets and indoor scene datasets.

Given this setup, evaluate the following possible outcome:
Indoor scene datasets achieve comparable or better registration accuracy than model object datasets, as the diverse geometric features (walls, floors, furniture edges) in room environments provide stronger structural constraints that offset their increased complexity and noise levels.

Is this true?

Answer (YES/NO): NO